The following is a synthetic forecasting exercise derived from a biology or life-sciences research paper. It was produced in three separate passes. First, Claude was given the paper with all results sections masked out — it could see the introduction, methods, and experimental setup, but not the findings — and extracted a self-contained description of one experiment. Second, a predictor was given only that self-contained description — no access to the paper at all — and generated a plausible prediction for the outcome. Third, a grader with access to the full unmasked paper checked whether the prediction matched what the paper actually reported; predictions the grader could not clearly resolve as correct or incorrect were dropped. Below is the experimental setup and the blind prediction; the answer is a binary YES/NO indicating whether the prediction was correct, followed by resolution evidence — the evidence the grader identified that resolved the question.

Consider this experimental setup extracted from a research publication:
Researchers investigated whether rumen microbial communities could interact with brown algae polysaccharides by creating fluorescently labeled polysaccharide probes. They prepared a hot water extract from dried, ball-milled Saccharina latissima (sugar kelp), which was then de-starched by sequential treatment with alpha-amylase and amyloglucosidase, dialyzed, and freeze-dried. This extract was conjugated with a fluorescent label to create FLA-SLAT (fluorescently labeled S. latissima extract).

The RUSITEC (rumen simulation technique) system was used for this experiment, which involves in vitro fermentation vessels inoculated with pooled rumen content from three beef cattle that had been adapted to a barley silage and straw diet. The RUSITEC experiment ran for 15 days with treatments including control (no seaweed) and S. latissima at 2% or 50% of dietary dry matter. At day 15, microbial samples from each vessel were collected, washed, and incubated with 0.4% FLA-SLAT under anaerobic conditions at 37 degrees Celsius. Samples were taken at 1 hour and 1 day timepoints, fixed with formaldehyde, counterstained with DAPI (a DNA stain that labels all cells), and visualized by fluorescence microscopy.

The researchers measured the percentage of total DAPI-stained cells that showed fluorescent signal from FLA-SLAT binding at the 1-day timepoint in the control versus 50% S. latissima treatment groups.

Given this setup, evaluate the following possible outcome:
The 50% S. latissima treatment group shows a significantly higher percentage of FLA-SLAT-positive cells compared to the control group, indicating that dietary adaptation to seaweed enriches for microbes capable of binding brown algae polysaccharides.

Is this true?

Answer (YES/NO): NO